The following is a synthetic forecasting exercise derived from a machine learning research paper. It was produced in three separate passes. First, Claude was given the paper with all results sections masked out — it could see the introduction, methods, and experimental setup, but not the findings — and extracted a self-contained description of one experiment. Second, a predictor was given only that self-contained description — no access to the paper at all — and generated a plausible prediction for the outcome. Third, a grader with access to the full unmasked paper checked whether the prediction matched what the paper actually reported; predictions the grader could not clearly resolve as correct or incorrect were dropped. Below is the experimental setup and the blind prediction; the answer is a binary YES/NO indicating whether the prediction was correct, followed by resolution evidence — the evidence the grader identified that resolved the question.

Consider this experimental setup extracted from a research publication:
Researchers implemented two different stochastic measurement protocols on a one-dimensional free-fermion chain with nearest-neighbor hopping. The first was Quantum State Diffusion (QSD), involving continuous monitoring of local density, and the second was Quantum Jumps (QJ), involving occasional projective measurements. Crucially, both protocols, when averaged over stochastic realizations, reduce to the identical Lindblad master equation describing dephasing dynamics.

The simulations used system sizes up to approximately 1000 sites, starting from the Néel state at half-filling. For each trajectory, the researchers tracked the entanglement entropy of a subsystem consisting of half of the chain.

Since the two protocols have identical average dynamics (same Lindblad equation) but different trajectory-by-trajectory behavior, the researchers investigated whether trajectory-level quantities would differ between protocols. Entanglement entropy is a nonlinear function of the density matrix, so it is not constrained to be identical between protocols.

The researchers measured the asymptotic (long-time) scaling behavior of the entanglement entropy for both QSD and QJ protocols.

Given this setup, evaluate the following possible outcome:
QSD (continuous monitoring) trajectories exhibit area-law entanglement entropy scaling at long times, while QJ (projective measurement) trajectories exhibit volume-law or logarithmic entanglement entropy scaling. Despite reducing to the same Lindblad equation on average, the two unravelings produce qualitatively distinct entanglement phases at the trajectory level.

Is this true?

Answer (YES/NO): NO